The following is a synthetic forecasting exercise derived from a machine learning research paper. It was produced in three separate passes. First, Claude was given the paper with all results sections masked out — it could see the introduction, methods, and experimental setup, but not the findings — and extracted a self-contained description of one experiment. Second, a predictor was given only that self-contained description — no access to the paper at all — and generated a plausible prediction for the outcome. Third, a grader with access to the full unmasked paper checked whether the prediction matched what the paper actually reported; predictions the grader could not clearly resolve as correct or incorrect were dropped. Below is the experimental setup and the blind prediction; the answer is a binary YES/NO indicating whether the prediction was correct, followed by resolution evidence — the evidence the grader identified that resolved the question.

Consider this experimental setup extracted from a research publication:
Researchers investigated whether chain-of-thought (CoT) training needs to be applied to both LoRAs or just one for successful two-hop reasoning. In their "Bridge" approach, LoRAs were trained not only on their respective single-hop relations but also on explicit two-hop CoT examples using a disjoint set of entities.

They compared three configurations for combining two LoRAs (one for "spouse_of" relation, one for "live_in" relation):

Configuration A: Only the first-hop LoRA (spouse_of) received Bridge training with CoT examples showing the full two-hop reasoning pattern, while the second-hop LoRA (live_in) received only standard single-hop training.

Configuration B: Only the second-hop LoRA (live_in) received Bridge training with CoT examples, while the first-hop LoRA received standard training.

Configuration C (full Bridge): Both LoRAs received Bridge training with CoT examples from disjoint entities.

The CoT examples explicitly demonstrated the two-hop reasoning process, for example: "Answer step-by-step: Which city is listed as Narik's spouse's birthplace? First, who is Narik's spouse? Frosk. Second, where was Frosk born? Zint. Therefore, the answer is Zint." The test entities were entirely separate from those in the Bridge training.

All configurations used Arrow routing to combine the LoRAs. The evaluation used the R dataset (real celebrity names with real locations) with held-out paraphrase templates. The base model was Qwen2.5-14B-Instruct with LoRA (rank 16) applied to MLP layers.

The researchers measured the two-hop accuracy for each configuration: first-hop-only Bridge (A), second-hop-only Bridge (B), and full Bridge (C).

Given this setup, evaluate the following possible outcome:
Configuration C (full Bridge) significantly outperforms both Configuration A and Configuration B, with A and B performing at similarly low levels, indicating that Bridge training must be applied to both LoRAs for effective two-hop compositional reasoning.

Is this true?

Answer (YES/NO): NO